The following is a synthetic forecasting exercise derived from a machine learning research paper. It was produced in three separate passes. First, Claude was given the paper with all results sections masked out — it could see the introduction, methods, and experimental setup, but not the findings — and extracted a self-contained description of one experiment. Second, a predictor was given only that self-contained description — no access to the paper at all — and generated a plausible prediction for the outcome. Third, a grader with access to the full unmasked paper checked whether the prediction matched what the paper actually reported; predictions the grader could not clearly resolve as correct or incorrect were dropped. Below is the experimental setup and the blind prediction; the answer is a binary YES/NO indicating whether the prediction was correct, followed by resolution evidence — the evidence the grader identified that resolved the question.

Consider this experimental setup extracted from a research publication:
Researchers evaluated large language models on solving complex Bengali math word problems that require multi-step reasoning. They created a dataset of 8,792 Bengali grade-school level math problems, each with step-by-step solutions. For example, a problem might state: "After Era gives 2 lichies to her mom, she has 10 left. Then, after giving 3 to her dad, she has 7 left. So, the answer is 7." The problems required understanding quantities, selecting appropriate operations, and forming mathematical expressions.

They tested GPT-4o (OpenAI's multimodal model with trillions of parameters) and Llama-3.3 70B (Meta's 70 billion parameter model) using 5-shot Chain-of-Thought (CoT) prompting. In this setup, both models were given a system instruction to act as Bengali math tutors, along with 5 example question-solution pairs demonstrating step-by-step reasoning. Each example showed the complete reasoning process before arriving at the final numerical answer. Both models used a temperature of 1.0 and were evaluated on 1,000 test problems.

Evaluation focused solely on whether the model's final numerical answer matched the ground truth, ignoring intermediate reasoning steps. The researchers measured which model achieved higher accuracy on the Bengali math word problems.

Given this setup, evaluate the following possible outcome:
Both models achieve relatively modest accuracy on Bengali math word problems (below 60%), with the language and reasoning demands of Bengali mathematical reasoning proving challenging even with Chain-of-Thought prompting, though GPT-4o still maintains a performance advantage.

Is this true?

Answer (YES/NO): NO